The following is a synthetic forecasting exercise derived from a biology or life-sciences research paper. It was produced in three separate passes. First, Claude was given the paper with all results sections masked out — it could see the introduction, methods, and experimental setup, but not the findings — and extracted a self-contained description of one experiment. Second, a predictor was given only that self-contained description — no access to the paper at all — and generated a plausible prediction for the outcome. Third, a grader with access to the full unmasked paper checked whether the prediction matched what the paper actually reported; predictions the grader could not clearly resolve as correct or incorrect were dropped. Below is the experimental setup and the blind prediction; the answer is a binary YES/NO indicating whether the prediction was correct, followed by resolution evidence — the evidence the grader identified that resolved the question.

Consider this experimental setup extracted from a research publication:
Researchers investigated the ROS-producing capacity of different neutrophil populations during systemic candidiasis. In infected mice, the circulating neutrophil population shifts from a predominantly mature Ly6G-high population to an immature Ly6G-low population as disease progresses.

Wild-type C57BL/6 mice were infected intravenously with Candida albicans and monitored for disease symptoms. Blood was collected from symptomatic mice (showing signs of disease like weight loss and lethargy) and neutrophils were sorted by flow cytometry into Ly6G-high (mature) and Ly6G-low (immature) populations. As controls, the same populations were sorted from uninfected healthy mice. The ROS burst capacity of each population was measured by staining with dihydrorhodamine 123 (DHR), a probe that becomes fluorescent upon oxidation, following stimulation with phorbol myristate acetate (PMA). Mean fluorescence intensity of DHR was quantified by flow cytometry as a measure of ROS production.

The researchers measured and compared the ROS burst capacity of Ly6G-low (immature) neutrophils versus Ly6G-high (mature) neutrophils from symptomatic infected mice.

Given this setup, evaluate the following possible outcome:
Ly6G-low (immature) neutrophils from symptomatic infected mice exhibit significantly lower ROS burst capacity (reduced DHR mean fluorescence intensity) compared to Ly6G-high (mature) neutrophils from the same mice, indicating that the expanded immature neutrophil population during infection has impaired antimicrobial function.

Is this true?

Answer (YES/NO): YES